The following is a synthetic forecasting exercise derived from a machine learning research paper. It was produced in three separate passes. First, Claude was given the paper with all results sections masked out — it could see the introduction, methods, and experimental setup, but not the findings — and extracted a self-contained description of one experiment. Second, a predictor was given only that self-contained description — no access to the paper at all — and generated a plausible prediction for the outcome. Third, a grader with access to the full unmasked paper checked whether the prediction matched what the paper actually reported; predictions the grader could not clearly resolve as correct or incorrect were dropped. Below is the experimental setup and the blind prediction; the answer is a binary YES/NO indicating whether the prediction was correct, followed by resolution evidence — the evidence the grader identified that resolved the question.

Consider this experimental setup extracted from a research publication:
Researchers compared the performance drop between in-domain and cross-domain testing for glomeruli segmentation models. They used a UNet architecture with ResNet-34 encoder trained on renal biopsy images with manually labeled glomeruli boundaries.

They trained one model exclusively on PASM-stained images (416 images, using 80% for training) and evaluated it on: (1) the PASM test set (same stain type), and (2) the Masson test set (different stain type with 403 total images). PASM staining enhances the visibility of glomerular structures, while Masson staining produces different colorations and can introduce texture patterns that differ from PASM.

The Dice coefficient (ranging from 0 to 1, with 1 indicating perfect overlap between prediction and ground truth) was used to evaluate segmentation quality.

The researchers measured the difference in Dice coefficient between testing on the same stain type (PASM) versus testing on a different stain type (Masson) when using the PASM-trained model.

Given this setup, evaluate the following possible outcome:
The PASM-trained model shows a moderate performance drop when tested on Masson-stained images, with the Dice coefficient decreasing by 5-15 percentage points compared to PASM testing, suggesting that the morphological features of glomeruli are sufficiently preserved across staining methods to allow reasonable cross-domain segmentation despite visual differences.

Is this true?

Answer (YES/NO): YES